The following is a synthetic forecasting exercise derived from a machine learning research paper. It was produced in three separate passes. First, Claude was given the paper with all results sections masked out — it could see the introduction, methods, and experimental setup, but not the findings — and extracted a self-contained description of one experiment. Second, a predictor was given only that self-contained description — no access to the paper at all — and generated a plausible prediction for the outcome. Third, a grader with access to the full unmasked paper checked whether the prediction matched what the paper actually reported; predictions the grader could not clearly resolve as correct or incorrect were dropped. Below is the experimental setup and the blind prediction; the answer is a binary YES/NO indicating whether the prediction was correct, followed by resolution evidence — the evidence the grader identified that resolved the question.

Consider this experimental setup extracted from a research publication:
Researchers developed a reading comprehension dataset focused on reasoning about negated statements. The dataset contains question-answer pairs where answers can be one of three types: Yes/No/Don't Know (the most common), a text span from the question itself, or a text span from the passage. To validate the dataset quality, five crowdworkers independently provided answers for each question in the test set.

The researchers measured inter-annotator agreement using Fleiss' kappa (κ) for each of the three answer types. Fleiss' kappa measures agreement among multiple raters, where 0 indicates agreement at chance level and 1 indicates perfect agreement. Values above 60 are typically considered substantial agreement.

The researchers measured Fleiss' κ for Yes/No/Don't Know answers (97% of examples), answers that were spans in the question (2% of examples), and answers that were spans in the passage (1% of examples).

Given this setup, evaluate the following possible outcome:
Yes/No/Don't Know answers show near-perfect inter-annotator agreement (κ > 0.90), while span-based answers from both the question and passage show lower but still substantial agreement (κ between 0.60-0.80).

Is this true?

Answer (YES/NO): NO